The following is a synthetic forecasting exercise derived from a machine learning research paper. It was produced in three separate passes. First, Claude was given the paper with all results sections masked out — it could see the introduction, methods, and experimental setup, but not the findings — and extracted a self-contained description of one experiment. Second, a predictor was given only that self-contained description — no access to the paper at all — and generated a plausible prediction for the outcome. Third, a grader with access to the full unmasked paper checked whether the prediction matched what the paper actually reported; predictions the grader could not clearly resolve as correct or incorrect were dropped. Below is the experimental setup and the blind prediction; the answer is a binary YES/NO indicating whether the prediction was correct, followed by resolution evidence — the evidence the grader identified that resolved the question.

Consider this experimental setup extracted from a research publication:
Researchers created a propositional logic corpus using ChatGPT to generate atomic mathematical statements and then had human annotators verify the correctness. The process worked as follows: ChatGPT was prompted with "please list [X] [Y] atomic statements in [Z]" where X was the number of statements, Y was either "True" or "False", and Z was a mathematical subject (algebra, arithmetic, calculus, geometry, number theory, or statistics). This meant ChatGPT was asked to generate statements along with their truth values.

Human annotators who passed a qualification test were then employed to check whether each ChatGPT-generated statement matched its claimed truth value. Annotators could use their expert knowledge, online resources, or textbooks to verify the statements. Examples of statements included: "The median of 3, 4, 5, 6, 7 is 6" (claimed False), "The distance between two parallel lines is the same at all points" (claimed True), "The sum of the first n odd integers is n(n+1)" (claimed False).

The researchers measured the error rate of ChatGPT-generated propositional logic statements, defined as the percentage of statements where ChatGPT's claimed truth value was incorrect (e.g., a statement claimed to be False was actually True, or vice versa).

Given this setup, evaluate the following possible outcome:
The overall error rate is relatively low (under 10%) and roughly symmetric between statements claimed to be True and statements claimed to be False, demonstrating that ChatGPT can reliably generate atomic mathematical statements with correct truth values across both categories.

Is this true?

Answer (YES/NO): NO